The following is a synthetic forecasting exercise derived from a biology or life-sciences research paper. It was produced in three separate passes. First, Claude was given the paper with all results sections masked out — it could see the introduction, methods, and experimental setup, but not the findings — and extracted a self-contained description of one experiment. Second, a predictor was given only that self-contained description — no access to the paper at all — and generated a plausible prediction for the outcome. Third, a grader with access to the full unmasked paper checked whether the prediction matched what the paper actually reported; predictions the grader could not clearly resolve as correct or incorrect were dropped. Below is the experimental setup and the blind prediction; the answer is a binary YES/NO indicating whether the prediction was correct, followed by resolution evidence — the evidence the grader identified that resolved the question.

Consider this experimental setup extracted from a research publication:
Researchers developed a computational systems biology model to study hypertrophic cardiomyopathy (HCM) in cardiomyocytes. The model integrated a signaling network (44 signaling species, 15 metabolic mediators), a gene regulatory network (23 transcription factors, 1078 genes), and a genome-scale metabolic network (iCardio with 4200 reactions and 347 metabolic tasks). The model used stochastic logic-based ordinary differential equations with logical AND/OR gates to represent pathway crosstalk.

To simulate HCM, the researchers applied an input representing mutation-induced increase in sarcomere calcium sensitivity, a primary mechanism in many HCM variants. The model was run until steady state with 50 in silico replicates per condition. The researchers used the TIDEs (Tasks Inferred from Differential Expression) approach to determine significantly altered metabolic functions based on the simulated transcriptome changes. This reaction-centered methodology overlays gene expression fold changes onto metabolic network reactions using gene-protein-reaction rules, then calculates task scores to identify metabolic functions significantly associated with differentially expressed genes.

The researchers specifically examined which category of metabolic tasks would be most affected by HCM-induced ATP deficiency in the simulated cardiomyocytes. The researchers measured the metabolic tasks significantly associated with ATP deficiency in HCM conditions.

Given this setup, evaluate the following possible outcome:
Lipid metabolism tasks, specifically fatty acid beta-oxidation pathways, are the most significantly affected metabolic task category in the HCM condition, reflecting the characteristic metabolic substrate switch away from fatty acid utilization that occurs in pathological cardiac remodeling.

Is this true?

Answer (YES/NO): NO